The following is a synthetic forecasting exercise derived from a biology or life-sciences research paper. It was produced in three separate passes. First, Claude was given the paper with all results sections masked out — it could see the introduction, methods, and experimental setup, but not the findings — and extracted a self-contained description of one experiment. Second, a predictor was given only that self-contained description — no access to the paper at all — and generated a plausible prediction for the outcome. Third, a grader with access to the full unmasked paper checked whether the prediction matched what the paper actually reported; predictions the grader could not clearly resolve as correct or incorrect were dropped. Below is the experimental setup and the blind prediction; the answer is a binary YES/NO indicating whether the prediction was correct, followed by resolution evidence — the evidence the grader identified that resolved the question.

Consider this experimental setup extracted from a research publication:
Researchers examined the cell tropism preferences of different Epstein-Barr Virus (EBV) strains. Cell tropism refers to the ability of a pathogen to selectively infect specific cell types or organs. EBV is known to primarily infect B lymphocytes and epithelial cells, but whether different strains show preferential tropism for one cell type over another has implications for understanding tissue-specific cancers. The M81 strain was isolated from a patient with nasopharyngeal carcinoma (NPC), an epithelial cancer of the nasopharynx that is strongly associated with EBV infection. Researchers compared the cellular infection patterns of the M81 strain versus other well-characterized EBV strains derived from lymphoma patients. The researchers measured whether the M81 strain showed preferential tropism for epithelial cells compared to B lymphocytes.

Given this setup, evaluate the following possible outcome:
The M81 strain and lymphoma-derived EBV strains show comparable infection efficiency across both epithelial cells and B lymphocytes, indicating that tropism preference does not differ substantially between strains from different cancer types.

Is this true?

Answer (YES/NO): NO